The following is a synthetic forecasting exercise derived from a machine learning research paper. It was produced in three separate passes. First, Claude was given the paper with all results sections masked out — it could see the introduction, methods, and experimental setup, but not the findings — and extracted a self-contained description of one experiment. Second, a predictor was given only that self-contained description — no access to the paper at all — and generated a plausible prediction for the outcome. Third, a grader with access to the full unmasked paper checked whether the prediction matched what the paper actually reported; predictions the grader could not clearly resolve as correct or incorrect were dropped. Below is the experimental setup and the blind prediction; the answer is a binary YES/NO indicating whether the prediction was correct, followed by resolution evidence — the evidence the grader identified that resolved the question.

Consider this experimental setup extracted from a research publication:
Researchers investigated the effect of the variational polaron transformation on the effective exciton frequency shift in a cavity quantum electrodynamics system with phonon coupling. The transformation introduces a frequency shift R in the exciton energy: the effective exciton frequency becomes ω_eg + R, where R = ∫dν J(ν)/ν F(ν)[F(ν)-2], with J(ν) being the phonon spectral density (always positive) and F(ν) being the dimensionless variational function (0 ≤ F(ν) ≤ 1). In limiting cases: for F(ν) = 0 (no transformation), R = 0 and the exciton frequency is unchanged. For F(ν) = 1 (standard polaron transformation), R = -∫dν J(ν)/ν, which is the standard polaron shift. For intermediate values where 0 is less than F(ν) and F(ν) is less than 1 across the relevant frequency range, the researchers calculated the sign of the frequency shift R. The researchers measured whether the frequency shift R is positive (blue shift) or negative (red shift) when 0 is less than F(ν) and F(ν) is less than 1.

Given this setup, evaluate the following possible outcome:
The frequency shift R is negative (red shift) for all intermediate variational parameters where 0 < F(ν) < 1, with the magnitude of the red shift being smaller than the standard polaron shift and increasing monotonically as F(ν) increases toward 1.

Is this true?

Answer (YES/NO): YES